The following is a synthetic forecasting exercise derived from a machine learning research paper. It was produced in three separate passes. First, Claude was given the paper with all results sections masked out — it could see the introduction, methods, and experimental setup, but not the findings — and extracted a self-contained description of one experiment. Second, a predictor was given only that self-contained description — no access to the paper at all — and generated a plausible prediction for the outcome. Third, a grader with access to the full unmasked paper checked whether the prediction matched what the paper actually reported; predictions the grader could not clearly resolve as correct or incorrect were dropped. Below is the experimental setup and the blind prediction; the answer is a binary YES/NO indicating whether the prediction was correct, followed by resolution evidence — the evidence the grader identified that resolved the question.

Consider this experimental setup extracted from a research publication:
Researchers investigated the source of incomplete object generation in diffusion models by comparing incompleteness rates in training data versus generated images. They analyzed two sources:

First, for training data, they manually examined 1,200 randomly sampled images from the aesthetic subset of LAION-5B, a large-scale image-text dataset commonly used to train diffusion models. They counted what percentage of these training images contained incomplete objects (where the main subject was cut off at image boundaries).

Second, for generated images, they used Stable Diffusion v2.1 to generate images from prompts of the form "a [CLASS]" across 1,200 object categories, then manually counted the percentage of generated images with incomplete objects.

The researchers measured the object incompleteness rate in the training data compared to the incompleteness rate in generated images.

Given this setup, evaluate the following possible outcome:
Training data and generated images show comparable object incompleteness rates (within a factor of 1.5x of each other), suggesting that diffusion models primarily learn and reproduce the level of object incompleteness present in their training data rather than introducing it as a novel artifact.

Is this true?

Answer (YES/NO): NO